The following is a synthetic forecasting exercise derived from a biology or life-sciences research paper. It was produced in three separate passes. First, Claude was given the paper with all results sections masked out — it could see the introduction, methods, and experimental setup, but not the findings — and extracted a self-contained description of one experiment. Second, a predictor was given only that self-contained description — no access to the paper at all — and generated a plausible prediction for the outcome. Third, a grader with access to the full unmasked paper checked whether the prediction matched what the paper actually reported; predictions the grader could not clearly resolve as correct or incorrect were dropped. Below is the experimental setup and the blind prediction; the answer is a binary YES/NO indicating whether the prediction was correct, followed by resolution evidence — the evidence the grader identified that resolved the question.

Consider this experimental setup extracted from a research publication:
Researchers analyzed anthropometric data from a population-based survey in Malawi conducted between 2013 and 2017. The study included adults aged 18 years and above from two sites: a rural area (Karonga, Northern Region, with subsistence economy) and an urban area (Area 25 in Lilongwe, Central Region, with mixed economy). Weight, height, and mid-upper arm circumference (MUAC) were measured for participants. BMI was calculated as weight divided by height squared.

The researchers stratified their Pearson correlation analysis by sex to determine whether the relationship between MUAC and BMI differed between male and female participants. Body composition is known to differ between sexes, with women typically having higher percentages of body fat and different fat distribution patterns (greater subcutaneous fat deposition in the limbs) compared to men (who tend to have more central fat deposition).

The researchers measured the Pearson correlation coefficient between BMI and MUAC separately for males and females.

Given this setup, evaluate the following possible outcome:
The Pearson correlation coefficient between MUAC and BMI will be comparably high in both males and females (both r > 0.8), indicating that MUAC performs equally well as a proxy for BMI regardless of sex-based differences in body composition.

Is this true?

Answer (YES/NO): NO